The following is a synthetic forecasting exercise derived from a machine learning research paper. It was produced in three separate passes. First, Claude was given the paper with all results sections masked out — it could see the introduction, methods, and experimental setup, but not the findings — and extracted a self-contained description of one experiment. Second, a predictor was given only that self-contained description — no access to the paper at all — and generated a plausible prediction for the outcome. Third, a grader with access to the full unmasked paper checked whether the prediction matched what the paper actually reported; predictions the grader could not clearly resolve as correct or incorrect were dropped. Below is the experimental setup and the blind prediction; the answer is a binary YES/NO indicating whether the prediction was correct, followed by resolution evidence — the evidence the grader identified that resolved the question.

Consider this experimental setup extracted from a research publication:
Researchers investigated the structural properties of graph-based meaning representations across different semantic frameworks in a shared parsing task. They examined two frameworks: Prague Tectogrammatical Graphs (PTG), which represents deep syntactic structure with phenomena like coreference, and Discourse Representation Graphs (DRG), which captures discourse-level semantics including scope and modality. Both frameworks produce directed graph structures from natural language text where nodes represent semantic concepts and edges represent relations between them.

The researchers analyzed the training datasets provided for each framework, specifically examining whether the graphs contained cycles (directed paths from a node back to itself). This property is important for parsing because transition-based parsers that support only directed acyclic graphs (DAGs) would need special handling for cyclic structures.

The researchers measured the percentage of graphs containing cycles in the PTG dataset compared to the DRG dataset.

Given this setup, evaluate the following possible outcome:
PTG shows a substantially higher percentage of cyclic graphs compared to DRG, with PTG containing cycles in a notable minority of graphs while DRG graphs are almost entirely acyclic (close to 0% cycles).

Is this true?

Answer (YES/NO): YES